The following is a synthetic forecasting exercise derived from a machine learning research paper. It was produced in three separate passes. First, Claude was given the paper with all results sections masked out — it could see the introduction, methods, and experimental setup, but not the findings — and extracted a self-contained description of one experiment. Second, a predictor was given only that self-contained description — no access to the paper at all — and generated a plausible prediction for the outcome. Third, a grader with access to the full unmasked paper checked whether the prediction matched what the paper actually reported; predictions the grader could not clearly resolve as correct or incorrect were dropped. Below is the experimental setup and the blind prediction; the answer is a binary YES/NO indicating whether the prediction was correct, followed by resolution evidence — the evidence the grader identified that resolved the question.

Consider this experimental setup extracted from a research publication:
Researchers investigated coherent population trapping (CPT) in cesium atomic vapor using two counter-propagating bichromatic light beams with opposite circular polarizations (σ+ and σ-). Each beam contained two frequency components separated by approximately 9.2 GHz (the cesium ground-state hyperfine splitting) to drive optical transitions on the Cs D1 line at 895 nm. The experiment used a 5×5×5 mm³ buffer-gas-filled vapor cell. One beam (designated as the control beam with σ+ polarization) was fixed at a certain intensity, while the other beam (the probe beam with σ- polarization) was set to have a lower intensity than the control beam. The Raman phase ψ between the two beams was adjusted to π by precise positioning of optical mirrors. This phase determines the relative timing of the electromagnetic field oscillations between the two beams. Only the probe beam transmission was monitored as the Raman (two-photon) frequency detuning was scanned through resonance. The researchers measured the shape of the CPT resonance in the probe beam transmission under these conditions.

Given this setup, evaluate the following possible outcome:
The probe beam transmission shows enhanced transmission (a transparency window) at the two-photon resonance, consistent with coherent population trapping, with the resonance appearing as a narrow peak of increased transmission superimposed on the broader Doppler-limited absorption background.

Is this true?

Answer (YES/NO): NO